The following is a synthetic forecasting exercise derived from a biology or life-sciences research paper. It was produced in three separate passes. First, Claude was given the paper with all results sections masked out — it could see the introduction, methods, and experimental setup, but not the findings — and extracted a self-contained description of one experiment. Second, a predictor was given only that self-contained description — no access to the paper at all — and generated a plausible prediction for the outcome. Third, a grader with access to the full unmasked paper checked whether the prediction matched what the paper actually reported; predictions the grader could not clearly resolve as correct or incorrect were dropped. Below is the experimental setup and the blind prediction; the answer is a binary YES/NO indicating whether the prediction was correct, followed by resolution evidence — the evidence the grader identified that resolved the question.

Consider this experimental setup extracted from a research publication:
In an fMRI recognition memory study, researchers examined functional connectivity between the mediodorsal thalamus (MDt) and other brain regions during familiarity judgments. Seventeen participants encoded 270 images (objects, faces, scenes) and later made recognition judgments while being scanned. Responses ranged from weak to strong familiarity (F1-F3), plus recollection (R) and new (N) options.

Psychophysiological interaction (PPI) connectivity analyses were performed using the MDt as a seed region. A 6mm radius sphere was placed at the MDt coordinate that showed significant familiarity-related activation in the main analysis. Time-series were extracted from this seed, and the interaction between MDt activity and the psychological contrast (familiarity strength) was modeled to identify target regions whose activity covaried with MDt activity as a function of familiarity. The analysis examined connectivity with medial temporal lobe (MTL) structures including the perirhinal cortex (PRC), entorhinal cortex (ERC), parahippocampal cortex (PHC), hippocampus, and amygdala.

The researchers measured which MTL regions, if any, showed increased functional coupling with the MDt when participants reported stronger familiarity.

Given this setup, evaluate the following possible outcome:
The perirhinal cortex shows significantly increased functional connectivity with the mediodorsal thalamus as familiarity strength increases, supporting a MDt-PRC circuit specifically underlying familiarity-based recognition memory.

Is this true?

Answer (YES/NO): YES